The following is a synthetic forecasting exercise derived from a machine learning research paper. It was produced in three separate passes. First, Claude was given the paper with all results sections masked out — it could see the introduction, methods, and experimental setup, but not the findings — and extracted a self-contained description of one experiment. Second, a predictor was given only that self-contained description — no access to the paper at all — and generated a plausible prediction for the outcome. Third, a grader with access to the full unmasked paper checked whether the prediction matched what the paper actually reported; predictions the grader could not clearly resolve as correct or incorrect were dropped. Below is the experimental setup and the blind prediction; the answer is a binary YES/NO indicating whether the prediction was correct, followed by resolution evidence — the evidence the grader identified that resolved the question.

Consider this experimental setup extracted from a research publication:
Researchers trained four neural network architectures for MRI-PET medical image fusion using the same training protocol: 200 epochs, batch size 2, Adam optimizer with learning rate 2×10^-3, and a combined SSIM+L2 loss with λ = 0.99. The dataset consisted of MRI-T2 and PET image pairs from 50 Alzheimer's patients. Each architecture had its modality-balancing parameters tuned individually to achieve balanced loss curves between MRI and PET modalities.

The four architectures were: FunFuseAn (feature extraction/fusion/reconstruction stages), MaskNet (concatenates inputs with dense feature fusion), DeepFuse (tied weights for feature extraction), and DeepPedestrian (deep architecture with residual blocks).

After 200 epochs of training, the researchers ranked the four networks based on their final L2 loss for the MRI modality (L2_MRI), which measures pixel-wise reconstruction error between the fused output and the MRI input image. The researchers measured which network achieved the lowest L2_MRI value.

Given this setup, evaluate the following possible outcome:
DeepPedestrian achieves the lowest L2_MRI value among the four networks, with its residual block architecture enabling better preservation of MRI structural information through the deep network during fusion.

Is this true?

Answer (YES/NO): NO